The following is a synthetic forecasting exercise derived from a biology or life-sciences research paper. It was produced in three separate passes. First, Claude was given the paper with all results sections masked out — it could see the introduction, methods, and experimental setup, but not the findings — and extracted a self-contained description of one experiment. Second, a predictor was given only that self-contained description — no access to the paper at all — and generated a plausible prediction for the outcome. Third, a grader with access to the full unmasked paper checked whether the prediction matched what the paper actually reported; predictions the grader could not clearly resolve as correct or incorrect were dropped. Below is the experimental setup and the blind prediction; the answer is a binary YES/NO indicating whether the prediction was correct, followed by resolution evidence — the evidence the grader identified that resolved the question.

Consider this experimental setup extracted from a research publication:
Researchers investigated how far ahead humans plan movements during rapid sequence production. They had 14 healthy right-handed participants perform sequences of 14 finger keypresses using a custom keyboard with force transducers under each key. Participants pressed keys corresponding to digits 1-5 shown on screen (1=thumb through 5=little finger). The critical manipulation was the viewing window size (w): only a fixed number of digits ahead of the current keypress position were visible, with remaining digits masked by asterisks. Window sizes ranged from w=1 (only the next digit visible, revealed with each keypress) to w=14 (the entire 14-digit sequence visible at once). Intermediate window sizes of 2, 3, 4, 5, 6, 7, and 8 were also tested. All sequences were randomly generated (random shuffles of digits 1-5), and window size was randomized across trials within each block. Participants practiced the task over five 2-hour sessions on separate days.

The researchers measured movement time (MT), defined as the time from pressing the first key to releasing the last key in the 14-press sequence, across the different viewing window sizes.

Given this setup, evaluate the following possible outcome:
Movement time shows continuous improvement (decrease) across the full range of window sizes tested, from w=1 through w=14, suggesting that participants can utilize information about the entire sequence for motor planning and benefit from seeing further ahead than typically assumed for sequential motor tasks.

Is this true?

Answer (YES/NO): NO